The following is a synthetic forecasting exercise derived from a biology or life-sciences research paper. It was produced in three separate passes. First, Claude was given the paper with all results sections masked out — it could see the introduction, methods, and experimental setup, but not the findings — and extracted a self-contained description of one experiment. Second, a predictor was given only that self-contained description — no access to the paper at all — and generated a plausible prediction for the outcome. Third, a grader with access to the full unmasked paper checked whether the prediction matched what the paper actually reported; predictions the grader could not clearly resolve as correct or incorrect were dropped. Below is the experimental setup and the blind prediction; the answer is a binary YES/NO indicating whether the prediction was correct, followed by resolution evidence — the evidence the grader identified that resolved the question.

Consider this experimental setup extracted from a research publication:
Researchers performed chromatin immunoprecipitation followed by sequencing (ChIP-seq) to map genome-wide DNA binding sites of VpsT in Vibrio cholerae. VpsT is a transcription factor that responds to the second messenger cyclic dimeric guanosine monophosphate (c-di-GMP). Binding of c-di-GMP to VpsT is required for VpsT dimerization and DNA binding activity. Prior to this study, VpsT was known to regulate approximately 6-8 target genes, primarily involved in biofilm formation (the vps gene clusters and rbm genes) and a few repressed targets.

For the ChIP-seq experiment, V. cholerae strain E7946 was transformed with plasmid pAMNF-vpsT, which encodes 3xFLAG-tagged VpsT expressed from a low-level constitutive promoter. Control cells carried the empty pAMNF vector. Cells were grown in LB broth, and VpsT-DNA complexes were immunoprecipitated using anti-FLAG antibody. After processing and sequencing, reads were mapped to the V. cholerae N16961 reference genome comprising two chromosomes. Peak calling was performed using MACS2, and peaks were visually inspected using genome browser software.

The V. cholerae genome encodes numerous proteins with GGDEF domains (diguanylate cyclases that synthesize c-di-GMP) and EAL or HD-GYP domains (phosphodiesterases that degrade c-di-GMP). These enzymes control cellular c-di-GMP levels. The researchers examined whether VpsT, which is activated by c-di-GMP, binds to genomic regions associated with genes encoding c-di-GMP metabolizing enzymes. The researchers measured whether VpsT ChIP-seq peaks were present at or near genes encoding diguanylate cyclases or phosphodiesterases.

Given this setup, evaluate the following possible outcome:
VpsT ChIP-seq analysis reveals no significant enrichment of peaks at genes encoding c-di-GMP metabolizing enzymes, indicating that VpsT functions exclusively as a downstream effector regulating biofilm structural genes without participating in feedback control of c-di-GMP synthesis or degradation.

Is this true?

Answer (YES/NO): NO